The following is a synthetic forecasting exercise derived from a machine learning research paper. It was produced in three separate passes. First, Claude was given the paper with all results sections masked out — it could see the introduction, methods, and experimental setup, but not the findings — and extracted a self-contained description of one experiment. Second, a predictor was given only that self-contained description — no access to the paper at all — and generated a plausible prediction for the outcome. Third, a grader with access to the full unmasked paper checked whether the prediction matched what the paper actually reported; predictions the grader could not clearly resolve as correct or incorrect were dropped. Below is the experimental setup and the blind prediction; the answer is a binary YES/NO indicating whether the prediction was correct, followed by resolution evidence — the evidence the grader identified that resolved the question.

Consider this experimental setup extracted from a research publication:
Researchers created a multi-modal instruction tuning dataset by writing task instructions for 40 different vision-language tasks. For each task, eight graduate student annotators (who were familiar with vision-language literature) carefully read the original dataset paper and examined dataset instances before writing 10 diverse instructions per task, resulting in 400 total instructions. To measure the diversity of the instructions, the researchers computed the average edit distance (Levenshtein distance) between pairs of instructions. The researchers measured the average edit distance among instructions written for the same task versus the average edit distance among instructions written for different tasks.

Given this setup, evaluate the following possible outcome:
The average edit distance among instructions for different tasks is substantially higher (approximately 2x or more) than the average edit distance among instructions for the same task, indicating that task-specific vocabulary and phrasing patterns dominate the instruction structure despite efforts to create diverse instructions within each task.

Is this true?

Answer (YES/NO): NO